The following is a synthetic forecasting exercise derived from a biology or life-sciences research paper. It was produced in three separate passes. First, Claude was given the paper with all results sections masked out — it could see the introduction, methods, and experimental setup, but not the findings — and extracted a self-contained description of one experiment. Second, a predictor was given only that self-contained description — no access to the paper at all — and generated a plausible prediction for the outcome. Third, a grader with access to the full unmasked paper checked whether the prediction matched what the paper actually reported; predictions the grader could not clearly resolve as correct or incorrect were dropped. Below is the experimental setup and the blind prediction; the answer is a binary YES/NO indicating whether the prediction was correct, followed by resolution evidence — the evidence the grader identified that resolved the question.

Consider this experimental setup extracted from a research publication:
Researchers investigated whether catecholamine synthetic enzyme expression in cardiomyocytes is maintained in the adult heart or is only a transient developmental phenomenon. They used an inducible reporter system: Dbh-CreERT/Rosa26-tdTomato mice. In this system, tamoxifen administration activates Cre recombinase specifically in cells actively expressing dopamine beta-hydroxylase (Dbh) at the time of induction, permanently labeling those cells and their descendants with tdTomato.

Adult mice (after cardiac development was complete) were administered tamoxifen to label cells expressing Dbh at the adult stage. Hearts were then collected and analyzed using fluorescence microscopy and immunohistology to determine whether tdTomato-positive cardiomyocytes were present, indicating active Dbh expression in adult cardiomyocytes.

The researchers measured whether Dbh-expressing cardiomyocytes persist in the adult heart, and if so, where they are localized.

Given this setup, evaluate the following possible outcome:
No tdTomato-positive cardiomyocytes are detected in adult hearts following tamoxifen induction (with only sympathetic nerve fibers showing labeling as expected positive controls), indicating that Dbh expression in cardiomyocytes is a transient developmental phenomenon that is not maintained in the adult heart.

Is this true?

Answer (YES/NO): NO